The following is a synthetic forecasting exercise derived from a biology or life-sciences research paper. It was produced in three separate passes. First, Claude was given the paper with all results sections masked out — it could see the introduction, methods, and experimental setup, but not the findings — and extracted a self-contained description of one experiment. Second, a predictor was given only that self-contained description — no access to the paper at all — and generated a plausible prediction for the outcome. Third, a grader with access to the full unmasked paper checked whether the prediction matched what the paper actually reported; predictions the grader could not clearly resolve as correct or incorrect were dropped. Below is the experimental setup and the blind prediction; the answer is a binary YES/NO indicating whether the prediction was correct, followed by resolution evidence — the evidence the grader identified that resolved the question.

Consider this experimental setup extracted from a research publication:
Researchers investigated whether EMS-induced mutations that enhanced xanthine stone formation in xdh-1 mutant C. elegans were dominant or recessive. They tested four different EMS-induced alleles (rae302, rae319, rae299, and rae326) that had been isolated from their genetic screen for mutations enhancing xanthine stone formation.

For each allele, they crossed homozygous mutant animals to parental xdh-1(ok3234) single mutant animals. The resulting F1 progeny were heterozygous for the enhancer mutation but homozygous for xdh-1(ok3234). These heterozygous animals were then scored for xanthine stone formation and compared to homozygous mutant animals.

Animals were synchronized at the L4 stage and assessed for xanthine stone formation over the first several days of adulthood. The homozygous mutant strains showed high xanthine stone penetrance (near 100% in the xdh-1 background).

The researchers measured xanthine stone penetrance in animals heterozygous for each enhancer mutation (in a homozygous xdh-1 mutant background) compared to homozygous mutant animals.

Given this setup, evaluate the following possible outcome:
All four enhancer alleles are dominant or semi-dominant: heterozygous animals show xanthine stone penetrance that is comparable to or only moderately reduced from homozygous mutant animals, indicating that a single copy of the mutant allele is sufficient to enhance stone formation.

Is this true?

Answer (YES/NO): NO